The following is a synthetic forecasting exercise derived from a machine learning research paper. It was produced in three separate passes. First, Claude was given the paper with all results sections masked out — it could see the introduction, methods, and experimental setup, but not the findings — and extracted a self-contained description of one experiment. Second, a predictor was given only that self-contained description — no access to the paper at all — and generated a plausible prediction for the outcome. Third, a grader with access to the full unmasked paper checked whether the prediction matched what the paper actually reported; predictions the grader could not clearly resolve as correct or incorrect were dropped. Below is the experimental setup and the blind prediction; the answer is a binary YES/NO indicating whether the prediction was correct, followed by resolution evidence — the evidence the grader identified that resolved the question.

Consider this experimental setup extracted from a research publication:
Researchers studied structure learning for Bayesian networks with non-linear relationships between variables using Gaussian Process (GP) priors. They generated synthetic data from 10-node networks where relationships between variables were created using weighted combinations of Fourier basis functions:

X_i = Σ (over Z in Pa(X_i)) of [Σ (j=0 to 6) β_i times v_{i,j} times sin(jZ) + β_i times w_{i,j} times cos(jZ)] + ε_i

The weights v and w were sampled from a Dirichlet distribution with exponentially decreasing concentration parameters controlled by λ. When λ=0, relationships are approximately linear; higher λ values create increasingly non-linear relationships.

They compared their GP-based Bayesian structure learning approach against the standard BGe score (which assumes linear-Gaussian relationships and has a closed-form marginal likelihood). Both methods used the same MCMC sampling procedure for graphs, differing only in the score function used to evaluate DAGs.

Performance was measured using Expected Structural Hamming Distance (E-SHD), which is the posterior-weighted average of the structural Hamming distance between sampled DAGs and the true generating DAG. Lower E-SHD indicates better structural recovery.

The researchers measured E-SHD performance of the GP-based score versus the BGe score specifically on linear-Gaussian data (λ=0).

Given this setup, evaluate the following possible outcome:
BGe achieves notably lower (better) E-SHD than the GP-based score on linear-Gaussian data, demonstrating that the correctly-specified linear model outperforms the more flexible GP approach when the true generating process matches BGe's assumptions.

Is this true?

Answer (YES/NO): NO